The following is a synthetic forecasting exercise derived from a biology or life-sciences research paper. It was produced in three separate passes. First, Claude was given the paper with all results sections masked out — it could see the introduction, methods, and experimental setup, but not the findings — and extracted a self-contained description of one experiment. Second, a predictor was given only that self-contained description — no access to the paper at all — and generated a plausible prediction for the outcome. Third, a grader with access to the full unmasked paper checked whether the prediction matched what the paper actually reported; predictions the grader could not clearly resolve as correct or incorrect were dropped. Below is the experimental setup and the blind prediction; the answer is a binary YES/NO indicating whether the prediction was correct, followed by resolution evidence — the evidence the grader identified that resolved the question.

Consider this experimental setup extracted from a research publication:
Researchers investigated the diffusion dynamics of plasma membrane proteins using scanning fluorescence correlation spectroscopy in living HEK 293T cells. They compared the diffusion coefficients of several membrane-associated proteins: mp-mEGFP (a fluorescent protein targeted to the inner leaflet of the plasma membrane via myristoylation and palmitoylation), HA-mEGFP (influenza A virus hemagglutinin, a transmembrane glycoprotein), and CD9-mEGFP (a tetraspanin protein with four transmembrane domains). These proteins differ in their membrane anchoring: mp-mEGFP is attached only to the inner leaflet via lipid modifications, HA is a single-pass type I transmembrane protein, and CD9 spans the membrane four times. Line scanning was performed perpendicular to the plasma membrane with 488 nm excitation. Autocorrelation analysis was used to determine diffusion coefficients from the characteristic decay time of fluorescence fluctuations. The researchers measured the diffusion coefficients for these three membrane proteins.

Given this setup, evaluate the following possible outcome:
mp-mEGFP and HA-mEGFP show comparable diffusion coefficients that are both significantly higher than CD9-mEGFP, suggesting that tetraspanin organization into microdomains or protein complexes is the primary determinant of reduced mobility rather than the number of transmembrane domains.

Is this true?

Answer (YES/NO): NO